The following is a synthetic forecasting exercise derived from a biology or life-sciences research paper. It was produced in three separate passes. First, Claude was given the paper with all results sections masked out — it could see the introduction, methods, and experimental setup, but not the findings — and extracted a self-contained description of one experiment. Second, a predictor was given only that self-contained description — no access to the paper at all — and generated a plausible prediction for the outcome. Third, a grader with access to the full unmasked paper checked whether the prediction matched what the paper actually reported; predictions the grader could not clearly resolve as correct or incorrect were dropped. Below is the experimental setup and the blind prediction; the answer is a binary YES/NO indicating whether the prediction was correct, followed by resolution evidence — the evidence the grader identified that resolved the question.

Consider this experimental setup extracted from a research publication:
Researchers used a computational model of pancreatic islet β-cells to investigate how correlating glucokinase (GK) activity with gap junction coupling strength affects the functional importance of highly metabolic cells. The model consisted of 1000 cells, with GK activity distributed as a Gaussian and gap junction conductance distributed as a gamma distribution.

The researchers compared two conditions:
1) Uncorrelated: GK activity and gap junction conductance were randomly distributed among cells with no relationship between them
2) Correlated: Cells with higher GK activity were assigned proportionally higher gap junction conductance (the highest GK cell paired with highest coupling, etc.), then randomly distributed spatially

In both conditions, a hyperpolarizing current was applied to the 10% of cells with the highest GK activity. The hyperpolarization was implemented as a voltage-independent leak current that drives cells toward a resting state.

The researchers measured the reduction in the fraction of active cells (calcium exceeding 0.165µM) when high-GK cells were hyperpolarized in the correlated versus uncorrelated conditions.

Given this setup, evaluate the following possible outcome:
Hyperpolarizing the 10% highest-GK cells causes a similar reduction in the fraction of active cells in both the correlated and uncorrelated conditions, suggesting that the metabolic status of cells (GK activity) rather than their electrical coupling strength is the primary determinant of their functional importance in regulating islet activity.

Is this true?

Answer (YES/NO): NO